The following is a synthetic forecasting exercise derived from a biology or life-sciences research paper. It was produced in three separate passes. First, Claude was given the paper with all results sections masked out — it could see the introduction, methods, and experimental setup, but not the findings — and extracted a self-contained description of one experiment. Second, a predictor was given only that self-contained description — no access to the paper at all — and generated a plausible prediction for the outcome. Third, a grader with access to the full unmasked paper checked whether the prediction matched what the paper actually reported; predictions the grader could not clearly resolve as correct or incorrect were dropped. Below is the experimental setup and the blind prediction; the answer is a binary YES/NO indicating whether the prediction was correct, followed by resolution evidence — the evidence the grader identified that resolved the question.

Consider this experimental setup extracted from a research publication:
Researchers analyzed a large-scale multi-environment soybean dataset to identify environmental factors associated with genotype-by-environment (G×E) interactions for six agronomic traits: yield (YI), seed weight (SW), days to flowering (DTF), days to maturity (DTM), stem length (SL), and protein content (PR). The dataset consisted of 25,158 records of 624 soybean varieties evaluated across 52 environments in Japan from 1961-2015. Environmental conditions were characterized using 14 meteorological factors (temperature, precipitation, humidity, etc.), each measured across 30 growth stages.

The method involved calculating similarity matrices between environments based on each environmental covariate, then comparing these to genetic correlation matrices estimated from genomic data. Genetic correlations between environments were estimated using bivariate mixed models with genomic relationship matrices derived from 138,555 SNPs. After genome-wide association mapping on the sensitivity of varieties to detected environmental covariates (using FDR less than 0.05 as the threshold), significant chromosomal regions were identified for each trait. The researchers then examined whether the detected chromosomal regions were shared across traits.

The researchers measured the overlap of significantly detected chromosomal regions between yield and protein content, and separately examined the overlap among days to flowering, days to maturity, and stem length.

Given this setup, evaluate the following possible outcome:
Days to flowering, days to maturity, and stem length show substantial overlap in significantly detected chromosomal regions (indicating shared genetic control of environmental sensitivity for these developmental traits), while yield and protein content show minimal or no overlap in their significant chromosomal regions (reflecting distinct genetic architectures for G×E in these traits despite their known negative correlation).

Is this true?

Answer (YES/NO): YES